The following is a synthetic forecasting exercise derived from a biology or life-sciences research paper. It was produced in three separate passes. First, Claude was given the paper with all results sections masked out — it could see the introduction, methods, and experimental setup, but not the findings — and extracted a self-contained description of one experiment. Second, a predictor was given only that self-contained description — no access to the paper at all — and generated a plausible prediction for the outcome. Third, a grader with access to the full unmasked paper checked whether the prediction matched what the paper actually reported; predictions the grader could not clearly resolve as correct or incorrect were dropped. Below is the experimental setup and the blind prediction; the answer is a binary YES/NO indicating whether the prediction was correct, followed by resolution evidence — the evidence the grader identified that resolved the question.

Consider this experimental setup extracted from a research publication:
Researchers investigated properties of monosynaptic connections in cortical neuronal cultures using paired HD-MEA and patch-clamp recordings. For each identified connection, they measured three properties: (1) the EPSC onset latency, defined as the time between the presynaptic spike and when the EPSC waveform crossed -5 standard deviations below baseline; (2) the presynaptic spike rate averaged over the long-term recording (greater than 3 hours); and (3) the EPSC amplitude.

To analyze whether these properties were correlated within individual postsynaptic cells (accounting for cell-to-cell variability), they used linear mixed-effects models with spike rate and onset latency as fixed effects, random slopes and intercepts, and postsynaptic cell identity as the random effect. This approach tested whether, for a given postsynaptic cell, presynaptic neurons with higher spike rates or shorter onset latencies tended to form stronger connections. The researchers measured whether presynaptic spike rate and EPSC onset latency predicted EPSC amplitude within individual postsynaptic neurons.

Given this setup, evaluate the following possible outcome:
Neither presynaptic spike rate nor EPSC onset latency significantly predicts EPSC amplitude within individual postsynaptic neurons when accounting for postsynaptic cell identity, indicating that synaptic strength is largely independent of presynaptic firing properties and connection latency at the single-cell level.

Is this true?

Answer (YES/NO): NO